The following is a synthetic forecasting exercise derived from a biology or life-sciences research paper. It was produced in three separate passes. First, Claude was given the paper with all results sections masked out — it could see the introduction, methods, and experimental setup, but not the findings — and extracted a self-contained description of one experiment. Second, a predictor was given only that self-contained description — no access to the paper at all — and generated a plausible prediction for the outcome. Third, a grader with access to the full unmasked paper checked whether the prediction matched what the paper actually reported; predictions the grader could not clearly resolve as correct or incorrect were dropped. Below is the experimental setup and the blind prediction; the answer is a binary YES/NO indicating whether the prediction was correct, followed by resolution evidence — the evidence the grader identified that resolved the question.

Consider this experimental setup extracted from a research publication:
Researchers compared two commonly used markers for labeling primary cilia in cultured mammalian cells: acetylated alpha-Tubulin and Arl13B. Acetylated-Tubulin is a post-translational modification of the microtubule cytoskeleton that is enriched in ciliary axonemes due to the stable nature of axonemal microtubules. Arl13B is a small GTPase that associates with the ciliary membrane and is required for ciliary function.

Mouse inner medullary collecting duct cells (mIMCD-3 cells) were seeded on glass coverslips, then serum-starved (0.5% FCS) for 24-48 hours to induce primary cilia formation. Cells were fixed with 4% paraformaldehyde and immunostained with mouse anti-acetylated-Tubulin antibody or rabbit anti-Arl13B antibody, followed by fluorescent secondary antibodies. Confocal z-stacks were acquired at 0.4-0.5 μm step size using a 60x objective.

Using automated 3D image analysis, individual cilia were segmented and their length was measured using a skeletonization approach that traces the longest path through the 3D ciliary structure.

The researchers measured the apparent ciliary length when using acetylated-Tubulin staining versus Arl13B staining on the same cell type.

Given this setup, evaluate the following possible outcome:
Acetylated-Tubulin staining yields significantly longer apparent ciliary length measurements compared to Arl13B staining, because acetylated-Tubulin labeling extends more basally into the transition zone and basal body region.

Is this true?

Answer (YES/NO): NO